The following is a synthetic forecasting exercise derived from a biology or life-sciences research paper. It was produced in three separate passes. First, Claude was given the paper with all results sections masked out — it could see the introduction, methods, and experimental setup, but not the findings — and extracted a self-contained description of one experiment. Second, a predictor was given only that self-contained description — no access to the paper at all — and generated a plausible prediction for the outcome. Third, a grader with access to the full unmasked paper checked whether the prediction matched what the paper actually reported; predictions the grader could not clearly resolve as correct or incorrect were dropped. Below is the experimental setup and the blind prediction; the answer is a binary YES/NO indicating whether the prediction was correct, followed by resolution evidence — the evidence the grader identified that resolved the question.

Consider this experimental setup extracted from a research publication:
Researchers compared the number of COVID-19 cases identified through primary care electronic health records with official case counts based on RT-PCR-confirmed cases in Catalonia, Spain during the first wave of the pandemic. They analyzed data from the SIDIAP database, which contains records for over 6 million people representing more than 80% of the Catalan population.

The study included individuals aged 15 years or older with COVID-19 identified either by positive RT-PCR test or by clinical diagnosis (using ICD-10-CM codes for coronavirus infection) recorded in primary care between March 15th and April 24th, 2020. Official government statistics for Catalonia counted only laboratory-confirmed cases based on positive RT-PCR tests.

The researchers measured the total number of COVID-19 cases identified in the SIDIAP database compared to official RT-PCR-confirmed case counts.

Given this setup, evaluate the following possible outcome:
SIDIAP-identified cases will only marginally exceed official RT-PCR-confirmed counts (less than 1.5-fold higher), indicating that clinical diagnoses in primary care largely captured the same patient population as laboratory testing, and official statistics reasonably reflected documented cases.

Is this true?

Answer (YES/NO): NO